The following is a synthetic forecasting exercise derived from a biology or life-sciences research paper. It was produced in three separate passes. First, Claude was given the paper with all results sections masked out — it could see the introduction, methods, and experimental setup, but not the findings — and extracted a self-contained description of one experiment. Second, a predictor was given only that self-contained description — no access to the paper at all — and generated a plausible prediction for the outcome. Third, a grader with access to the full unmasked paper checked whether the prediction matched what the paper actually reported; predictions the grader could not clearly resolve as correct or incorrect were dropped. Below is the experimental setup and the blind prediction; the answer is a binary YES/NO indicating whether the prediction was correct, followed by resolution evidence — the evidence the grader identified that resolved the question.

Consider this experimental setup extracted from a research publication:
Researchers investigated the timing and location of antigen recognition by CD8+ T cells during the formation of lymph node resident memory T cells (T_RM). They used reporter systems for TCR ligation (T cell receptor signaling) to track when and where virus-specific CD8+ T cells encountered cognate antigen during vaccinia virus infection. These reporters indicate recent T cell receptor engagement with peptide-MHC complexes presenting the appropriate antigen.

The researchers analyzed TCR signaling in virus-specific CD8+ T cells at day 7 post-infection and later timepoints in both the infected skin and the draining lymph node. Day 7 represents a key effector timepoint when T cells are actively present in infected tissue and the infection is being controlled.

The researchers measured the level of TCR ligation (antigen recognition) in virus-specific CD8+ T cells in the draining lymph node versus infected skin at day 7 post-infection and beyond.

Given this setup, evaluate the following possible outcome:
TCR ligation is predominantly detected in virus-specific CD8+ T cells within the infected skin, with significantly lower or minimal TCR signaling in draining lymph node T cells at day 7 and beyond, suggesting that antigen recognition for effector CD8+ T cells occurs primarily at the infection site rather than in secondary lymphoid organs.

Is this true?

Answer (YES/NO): YES